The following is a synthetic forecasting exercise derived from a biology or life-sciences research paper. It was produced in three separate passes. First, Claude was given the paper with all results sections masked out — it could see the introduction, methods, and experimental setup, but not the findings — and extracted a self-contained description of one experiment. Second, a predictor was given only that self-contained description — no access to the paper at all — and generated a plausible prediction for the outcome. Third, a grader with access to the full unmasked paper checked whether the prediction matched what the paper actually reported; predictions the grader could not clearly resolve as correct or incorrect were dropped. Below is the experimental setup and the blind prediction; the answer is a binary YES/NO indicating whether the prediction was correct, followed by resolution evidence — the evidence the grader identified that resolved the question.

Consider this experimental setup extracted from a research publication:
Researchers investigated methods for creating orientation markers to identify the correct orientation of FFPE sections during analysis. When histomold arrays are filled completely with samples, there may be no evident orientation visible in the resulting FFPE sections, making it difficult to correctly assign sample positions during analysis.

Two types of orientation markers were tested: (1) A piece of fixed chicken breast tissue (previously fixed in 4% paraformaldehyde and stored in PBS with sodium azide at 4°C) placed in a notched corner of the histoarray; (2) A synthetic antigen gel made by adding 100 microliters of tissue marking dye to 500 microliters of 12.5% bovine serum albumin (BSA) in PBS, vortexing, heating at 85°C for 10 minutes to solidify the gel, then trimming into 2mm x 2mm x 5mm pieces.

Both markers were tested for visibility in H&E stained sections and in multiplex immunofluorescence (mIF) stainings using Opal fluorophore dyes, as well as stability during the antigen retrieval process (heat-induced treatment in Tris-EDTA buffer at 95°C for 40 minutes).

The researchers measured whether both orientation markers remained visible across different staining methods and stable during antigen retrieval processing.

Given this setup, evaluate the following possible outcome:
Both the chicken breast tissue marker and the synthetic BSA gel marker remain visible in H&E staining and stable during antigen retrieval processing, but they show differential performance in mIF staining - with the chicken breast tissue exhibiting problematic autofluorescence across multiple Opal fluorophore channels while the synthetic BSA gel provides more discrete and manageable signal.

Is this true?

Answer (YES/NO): NO